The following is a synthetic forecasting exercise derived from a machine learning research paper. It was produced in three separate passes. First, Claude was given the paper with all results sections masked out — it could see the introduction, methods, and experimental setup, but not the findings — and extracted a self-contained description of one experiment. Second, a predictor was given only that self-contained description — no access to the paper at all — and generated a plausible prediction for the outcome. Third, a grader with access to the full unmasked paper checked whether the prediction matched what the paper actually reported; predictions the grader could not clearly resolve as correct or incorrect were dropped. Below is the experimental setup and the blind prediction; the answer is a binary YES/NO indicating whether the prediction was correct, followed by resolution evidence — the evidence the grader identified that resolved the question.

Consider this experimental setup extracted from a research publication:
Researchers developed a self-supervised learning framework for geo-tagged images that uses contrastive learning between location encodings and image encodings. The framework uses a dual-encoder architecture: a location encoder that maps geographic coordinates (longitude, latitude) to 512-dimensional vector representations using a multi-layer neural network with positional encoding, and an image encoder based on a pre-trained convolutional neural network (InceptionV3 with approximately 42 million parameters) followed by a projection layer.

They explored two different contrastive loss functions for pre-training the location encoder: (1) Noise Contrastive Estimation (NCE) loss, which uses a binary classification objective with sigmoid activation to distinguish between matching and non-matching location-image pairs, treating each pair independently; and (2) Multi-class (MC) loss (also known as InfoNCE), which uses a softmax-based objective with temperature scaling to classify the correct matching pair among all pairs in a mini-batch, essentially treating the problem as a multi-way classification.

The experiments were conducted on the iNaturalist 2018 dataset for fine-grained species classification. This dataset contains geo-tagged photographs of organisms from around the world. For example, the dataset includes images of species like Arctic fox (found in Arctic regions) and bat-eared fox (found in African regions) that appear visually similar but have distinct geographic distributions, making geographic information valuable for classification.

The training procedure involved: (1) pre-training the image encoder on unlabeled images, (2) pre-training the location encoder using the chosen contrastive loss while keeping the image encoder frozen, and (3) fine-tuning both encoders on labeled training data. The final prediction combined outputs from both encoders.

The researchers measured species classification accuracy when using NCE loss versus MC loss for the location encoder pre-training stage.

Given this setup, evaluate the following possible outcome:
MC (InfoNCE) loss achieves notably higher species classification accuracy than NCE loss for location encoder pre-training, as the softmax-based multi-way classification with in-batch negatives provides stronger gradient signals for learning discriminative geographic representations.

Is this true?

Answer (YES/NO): YES